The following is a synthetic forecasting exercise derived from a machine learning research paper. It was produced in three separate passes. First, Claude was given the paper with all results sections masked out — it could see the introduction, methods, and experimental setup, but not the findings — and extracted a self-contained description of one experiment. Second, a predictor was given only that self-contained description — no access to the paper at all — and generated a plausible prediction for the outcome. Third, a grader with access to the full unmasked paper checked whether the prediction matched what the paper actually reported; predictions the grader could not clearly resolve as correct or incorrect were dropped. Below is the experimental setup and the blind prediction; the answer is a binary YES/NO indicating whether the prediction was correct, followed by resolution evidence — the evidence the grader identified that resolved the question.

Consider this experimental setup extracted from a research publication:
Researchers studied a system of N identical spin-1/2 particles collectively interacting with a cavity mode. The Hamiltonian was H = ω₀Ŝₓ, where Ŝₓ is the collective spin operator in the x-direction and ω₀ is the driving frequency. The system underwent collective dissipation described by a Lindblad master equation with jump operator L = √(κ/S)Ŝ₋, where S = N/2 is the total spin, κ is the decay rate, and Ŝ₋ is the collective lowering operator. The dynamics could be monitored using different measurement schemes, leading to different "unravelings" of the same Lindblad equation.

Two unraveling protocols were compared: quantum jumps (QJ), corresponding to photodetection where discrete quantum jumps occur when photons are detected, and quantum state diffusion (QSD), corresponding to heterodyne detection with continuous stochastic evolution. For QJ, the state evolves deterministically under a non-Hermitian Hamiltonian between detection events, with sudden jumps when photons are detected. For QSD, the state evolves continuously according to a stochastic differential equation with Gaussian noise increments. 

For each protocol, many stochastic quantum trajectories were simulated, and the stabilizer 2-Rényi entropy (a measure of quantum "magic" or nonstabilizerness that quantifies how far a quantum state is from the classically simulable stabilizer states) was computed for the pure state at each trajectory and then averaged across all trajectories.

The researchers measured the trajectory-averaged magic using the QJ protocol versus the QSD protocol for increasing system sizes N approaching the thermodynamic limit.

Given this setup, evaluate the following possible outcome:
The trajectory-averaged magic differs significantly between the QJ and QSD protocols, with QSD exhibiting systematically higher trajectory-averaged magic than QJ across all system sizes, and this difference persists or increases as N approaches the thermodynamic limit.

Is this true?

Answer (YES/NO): NO